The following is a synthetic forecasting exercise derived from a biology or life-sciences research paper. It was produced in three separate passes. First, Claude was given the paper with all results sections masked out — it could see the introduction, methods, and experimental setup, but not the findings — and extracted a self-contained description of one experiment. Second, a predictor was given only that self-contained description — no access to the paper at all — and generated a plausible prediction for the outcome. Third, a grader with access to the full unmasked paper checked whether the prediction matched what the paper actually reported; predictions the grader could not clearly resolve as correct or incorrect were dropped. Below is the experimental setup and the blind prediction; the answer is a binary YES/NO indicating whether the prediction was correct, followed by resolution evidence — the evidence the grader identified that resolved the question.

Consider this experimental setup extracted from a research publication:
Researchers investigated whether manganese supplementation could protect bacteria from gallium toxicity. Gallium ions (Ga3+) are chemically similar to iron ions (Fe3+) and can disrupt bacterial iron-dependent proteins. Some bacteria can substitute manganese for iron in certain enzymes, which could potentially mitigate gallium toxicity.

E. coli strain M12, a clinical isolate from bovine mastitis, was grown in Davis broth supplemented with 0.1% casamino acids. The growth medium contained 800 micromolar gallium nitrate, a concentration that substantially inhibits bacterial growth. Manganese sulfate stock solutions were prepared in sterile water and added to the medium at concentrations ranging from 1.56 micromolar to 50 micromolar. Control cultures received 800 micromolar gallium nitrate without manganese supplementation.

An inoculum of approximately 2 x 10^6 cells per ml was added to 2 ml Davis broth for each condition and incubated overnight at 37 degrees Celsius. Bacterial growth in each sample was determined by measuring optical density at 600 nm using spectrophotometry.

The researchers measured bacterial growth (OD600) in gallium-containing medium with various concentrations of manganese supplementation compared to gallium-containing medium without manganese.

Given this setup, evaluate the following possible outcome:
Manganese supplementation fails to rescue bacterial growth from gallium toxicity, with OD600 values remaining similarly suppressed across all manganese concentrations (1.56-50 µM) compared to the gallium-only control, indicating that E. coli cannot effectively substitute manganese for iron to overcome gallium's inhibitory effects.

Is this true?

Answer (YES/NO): NO